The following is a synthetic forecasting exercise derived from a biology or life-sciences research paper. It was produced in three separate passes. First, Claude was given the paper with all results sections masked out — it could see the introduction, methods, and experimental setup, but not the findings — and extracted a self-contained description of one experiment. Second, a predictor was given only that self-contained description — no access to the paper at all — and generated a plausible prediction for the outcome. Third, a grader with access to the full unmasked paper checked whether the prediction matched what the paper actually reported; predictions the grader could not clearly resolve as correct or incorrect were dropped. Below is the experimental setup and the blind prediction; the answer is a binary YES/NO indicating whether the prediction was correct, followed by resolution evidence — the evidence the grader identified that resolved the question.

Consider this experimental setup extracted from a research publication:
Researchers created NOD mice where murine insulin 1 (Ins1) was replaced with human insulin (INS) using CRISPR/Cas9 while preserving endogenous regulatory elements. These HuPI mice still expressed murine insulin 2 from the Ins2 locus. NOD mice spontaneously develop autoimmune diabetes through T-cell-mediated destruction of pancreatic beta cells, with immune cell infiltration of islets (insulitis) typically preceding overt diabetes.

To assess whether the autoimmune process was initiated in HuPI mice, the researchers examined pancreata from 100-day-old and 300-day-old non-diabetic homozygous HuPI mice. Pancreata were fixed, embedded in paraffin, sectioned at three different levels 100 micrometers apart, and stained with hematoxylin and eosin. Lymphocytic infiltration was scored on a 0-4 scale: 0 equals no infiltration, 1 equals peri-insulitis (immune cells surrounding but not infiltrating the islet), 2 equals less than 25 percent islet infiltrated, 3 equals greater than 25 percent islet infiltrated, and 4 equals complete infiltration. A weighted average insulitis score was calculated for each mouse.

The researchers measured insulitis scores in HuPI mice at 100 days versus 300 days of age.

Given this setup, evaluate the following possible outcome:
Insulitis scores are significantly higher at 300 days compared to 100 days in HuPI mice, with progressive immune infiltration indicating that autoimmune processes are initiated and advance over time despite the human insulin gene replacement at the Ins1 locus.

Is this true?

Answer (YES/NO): YES